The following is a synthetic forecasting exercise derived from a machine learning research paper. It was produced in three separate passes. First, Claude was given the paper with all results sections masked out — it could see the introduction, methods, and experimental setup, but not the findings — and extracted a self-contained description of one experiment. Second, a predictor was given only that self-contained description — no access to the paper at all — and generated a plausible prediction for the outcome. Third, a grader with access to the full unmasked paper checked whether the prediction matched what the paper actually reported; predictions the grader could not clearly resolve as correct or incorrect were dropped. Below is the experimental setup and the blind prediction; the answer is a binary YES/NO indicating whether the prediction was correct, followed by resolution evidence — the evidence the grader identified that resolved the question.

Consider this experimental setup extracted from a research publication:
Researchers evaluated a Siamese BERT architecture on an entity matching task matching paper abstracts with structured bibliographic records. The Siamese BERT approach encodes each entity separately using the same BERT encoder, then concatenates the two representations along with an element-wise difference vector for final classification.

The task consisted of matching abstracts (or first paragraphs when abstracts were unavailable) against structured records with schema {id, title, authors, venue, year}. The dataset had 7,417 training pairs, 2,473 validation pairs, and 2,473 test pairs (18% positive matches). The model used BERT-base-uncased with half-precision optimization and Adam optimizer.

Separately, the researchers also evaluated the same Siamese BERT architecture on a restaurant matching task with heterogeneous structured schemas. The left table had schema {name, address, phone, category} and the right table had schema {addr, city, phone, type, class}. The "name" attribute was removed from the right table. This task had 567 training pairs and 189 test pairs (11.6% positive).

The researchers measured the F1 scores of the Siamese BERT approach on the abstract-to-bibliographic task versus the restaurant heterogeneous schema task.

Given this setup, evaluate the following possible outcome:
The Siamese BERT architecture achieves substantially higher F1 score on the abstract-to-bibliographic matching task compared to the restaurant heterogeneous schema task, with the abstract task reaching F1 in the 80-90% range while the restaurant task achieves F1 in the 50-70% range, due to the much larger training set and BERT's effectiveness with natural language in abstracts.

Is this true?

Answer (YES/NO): NO